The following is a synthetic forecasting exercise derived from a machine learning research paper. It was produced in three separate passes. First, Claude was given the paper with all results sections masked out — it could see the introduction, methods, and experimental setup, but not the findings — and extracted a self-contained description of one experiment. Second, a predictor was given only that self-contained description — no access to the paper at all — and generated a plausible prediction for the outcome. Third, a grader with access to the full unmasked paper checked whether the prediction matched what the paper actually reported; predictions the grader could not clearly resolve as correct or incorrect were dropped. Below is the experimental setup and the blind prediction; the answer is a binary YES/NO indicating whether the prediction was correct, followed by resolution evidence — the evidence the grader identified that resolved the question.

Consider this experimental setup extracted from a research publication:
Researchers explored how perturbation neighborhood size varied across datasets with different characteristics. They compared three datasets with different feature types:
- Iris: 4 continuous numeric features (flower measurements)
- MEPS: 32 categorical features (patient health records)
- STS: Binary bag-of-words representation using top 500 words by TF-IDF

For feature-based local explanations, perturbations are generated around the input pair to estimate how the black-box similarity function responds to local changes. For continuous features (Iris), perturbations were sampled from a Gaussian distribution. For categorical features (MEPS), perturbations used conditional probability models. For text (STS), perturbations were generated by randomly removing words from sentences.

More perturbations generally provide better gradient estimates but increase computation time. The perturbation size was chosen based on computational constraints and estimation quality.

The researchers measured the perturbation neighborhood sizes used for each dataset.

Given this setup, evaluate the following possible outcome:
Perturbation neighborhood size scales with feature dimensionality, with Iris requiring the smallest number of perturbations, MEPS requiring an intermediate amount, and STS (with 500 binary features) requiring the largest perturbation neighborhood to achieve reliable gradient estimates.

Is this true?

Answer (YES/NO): NO